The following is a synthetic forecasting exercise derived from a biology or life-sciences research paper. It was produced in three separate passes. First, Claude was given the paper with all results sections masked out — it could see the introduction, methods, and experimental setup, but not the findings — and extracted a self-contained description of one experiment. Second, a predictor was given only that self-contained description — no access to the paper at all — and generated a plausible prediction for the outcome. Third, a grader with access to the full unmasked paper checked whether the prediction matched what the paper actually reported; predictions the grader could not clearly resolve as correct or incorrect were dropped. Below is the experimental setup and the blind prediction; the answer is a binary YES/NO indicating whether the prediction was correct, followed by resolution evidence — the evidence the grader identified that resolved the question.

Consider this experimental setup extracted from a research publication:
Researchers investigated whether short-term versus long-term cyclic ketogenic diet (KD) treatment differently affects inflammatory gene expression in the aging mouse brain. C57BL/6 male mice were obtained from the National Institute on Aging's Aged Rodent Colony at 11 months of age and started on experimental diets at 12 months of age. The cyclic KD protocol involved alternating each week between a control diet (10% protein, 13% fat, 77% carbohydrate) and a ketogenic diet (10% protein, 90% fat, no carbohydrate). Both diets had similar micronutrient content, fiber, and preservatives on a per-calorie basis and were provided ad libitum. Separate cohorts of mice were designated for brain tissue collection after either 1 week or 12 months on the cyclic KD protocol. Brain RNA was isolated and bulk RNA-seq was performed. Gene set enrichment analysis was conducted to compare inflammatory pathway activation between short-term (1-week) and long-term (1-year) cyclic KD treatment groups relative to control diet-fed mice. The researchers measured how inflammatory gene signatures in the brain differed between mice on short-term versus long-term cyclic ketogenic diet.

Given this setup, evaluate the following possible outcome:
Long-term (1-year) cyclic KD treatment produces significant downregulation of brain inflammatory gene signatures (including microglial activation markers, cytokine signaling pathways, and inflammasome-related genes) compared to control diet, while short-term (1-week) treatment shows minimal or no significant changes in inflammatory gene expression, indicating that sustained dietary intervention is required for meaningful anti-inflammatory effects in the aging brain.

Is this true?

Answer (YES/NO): NO